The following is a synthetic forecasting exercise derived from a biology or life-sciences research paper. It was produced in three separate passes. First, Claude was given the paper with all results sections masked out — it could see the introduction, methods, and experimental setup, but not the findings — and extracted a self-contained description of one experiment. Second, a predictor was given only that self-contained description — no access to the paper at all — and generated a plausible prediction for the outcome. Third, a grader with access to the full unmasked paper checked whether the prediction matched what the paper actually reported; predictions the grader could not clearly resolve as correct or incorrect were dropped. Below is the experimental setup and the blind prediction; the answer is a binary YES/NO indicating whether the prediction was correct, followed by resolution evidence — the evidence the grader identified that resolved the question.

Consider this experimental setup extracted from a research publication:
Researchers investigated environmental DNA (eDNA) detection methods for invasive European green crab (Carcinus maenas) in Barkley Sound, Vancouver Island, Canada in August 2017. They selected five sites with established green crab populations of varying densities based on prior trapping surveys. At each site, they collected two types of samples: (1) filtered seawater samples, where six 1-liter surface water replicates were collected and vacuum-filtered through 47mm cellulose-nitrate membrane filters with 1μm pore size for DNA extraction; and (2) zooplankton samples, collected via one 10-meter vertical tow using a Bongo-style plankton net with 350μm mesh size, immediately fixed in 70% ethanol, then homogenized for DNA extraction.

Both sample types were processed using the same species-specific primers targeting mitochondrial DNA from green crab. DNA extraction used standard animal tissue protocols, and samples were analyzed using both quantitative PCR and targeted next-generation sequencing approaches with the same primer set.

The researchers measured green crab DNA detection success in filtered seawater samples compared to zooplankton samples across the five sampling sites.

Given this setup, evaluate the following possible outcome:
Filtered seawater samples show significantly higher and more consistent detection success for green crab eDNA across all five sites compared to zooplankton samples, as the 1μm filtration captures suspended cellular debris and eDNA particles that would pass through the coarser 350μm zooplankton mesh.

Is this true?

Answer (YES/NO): YES